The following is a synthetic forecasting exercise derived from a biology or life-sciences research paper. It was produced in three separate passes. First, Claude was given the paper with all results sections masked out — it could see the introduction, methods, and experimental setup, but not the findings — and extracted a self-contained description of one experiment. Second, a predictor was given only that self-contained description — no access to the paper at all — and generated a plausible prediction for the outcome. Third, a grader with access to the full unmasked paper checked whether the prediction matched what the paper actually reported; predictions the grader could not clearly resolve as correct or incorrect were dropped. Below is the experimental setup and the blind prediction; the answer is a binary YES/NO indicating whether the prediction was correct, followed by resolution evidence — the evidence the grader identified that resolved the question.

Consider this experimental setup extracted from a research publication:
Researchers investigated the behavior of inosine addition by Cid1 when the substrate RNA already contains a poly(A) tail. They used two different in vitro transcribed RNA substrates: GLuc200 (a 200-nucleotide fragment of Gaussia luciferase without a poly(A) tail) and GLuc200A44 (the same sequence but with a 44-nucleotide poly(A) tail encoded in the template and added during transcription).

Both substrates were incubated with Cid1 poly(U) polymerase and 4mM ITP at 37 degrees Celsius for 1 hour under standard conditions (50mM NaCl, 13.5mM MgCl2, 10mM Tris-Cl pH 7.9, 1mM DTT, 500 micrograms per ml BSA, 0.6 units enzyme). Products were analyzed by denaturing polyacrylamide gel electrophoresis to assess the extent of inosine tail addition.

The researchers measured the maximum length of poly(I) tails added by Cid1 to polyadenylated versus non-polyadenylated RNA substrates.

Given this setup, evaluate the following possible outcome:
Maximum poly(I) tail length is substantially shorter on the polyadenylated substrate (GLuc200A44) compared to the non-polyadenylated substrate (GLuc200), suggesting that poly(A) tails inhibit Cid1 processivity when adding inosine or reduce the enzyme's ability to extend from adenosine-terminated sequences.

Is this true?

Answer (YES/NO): NO